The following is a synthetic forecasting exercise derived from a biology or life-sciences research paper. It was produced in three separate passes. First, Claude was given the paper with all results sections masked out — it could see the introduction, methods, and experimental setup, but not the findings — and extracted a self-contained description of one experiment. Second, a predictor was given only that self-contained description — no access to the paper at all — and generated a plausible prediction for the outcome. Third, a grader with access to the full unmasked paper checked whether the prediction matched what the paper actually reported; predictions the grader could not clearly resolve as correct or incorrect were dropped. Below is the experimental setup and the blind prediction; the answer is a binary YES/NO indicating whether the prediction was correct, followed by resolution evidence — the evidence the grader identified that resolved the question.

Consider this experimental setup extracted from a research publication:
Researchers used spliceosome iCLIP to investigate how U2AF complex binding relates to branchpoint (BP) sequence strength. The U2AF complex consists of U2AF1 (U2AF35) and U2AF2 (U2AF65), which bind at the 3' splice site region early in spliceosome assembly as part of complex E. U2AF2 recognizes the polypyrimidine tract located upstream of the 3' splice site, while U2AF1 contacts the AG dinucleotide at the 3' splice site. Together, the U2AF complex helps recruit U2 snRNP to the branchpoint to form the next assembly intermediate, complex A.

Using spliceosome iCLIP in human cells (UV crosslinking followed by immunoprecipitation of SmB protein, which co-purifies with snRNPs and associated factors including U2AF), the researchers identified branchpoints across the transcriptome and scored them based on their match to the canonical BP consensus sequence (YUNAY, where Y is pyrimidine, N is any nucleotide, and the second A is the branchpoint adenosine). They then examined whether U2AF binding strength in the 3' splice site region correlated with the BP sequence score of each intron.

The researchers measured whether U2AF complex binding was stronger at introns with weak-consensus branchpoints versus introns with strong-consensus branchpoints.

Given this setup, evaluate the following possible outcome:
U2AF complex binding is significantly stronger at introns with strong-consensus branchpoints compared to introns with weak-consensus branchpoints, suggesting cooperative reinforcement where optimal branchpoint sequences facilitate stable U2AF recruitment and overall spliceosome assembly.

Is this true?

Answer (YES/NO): NO